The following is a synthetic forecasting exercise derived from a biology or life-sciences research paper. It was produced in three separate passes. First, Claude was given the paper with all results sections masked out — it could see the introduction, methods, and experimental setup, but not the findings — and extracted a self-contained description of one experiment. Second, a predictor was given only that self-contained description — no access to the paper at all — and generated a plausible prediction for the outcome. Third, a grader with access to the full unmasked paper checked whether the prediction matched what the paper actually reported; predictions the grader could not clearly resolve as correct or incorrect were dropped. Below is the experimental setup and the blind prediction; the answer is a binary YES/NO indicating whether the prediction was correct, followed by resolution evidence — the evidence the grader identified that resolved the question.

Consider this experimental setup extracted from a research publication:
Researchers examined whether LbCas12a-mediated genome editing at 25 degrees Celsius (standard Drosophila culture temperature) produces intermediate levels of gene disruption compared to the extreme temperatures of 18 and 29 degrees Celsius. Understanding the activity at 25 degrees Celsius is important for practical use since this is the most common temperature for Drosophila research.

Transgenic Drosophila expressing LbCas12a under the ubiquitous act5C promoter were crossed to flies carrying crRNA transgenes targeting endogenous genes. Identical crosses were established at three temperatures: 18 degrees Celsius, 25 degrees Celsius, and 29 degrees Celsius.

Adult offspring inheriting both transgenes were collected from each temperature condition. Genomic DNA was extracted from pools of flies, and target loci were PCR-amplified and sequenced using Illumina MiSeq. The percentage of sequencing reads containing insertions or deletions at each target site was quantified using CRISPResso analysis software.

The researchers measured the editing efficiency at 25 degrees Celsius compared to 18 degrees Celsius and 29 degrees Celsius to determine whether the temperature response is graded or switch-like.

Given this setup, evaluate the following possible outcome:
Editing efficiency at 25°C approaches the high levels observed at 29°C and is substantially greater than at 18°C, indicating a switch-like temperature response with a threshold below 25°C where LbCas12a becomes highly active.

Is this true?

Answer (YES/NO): NO